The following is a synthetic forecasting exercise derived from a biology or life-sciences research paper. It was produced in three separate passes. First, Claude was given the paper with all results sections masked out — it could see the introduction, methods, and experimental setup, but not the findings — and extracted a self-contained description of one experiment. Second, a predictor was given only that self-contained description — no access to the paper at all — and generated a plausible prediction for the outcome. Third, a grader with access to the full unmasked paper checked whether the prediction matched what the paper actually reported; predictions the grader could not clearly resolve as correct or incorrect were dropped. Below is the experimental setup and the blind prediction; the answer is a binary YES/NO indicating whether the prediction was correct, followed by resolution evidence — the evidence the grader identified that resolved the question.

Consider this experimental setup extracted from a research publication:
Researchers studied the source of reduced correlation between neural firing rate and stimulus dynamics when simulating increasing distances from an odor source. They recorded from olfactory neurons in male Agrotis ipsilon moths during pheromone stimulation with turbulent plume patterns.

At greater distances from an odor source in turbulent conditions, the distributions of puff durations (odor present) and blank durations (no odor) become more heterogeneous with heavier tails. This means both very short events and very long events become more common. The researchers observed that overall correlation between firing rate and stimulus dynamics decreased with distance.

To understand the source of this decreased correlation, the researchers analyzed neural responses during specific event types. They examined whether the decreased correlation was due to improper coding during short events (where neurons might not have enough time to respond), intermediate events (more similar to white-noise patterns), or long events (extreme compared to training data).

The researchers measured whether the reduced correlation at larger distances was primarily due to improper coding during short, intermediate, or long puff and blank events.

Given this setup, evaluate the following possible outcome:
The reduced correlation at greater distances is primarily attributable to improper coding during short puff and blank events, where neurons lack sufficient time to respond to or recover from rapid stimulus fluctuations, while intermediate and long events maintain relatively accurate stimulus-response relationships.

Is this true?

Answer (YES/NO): NO